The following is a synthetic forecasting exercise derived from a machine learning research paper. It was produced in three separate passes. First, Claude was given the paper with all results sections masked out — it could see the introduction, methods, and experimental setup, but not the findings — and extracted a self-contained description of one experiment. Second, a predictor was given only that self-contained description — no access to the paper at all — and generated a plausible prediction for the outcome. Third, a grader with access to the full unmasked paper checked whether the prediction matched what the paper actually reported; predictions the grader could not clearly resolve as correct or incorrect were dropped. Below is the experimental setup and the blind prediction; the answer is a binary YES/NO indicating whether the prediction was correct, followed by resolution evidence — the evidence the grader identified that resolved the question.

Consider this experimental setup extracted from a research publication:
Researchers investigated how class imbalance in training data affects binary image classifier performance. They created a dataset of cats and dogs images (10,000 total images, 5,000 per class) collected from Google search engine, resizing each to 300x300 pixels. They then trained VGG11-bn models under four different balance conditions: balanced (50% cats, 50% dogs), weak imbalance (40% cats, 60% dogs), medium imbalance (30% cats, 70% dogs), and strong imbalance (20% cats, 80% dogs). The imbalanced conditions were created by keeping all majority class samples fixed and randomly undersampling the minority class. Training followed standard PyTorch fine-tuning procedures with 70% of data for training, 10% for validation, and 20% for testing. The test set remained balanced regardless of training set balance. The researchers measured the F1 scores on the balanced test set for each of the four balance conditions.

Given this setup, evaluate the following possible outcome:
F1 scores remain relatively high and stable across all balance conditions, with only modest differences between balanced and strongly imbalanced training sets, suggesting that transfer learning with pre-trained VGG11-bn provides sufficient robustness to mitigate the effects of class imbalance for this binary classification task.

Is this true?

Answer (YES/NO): YES